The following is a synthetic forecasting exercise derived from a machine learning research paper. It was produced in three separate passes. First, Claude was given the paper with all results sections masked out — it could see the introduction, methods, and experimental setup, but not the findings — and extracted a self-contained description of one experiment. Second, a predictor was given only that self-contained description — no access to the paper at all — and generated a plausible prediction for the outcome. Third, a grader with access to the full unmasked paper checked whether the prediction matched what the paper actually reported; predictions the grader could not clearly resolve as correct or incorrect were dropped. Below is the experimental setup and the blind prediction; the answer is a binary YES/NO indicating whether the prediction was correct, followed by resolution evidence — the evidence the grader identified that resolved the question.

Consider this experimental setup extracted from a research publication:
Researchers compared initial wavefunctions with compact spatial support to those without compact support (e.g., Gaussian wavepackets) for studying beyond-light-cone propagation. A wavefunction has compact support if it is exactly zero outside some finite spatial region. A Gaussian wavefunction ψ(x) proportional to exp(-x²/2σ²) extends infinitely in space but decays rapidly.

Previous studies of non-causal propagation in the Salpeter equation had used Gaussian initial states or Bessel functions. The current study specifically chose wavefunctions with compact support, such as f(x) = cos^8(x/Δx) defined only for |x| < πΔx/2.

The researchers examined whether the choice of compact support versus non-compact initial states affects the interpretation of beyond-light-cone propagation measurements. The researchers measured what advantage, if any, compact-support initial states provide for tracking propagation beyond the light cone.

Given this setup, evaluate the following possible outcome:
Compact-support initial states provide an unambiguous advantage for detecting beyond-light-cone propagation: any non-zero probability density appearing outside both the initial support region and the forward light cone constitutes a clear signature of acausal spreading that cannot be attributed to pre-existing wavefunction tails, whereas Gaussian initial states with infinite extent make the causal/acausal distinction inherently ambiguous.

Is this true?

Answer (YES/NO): YES